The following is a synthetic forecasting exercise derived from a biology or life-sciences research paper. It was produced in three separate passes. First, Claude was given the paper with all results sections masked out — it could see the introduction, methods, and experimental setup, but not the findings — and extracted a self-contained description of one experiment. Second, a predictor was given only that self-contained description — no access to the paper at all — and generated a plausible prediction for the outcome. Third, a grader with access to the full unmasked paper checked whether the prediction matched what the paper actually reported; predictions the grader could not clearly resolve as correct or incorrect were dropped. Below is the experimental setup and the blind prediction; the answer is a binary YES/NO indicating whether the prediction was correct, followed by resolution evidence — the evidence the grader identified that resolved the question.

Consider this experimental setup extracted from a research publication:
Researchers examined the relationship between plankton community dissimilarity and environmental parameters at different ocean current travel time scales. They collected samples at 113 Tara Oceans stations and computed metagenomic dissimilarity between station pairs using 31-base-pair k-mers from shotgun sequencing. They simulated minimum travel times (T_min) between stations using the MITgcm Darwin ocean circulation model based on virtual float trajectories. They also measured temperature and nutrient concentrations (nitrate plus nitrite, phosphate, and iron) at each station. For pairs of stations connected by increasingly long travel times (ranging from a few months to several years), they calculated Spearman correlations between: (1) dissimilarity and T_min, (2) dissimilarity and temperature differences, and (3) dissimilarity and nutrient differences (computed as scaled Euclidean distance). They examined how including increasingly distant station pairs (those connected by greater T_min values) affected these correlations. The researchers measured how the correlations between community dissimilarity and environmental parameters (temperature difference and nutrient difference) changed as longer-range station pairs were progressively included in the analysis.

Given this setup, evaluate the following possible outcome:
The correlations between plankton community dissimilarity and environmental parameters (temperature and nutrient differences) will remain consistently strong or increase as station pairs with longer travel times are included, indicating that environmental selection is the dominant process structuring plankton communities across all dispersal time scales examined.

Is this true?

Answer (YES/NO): NO